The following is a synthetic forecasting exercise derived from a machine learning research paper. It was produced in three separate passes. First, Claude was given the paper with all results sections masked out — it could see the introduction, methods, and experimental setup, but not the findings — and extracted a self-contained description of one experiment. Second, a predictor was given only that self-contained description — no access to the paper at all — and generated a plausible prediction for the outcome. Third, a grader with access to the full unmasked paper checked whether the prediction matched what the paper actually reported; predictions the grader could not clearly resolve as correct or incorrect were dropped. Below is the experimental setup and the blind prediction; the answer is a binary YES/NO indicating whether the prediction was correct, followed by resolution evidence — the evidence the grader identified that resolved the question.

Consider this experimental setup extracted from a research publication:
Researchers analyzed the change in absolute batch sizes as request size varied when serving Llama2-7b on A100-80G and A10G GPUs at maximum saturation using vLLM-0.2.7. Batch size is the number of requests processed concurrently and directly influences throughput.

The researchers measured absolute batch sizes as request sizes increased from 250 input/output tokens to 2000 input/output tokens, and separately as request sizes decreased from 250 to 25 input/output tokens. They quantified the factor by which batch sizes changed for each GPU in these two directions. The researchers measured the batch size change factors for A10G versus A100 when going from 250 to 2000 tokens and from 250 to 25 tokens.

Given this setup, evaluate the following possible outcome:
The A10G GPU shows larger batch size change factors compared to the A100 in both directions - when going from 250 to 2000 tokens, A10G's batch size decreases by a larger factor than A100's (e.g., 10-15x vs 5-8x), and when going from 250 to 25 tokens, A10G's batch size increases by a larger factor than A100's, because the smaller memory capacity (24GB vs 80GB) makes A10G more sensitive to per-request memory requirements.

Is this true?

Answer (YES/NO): NO